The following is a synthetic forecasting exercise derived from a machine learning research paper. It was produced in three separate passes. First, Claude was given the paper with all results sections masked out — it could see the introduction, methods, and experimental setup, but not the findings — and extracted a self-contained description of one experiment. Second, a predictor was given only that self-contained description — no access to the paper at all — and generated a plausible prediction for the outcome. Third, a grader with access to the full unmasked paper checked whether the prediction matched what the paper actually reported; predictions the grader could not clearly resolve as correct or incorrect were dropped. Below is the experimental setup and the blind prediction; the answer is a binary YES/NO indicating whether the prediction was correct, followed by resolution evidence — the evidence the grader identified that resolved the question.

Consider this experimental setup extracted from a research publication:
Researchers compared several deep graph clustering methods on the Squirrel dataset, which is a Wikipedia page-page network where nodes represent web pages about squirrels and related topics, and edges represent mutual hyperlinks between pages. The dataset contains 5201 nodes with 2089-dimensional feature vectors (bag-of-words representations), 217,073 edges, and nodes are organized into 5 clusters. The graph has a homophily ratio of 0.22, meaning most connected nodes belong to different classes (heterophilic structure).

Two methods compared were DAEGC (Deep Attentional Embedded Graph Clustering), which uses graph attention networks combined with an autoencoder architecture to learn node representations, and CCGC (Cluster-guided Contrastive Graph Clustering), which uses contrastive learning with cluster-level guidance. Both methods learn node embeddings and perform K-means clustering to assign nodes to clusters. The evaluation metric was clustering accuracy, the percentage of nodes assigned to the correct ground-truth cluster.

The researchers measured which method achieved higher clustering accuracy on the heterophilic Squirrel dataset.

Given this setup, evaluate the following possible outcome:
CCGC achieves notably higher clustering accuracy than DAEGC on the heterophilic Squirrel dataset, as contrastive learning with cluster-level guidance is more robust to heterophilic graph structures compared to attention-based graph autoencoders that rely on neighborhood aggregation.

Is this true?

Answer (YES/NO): YES